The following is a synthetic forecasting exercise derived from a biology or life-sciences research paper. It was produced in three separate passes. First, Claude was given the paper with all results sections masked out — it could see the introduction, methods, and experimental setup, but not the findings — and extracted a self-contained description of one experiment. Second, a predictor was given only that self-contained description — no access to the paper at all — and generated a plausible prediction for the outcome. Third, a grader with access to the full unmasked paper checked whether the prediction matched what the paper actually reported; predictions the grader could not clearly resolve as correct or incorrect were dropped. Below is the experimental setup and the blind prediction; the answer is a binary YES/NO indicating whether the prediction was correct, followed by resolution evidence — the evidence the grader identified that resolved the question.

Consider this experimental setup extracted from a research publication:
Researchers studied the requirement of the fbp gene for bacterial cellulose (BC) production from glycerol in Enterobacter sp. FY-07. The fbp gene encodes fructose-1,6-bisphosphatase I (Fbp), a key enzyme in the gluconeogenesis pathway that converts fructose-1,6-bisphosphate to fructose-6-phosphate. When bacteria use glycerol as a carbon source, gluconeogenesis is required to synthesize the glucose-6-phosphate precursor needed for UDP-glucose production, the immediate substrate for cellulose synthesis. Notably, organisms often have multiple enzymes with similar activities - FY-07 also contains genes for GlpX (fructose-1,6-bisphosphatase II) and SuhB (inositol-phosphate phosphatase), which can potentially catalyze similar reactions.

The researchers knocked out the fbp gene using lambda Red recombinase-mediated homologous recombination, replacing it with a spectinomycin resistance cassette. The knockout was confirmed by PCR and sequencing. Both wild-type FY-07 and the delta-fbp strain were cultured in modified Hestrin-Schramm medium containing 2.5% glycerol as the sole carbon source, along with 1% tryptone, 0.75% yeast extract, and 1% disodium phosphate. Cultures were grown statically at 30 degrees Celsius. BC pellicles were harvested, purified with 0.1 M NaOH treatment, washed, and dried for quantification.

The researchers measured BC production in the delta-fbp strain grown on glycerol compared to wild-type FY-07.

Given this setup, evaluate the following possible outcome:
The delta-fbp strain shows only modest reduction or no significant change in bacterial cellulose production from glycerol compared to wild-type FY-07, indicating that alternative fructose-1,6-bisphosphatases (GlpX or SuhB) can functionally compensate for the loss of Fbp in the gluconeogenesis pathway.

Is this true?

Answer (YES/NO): NO